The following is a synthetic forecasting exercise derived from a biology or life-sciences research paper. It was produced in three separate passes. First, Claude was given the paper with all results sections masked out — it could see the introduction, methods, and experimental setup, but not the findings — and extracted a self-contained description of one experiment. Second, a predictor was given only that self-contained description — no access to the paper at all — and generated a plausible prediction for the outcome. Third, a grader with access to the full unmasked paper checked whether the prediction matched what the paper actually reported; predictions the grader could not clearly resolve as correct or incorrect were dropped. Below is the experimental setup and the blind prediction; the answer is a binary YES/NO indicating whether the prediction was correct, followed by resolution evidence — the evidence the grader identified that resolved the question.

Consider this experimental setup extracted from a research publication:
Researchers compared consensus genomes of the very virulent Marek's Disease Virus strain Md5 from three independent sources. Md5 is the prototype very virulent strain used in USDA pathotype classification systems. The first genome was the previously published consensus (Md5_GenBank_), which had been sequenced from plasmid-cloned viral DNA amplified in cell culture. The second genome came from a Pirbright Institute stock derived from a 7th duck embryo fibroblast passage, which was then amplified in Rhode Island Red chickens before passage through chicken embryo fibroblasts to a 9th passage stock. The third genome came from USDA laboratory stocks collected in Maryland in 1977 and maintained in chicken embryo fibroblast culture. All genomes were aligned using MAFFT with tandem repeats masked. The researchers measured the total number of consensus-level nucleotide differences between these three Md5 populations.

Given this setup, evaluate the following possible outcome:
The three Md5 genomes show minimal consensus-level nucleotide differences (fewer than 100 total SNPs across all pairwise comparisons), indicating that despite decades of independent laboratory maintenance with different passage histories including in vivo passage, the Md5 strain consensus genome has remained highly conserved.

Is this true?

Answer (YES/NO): YES